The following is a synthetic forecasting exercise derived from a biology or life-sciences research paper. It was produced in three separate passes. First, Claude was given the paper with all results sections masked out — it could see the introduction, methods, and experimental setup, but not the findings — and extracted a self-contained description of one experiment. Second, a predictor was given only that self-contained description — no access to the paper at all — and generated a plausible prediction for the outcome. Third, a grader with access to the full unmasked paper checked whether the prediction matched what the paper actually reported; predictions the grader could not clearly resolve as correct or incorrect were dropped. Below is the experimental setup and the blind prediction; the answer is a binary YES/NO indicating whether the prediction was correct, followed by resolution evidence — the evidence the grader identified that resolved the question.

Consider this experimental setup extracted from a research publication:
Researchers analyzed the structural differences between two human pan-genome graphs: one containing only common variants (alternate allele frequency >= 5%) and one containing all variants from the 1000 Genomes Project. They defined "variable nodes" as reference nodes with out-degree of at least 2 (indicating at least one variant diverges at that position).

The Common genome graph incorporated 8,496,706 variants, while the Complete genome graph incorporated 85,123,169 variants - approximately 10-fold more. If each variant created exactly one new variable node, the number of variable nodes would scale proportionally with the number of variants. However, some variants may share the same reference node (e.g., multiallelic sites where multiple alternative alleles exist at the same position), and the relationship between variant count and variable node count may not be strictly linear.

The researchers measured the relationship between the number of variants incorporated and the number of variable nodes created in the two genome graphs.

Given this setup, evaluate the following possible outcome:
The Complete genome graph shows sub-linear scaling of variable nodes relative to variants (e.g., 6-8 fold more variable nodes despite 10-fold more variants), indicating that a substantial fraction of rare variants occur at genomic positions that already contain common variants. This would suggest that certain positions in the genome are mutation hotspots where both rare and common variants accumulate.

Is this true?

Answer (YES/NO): NO